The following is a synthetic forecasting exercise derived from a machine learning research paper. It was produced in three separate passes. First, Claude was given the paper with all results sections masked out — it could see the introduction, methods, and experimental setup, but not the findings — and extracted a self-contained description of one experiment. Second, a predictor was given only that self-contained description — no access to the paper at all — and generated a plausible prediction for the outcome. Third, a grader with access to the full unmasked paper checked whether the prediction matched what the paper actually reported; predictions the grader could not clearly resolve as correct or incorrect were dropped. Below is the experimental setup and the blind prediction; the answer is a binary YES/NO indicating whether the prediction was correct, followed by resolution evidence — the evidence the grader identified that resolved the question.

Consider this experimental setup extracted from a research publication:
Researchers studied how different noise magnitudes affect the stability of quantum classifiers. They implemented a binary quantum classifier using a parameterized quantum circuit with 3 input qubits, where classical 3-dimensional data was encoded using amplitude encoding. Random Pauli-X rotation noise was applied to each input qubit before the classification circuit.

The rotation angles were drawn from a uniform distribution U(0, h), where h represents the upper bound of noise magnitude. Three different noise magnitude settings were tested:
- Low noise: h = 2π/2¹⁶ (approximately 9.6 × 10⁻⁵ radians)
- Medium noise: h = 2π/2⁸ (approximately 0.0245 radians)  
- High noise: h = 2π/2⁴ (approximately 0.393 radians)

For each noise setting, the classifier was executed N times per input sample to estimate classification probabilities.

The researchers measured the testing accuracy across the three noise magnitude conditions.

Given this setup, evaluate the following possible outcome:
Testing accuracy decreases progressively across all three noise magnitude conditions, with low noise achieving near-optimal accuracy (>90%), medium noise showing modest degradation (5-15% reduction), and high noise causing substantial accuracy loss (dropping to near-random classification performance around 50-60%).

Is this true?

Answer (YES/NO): NO